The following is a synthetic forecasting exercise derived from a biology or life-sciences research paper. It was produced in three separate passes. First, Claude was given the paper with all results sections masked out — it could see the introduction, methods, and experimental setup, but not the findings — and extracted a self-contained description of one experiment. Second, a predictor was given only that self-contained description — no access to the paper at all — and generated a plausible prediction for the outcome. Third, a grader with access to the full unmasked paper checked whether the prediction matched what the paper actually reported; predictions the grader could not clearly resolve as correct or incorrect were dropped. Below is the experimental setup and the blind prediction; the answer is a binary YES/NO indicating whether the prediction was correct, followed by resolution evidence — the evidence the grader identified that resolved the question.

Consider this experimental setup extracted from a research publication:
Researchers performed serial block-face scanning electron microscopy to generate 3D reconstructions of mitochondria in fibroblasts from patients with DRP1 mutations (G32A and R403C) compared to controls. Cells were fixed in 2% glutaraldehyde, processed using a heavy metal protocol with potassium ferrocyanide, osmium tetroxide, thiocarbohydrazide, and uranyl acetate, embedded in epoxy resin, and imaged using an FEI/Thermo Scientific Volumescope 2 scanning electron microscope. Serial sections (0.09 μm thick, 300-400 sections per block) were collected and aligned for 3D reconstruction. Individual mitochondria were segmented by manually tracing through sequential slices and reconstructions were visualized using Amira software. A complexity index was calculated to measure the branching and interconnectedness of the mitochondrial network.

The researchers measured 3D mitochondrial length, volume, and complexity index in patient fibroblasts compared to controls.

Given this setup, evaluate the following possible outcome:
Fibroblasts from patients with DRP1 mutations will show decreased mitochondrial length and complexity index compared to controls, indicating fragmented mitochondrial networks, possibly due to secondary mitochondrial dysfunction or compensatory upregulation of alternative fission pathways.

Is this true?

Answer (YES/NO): NO